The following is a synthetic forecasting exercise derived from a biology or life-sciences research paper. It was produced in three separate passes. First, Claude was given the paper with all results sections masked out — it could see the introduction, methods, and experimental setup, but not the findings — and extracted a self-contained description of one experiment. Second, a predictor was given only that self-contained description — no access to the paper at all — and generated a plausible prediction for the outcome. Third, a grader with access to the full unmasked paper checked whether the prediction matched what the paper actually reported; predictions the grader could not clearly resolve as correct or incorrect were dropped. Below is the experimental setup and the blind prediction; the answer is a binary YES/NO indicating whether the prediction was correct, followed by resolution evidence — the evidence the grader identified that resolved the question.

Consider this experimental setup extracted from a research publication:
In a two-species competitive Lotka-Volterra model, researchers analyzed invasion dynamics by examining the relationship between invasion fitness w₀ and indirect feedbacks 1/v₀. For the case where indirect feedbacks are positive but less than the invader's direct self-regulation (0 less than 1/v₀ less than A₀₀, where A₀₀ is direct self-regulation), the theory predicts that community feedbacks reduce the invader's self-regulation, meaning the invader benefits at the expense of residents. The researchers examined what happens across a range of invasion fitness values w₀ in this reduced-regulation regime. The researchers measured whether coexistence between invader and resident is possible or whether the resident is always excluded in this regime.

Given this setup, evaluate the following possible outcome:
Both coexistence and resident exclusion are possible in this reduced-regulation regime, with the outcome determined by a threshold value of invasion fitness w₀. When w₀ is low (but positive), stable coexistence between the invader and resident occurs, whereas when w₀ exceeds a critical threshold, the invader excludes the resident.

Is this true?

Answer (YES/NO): YES